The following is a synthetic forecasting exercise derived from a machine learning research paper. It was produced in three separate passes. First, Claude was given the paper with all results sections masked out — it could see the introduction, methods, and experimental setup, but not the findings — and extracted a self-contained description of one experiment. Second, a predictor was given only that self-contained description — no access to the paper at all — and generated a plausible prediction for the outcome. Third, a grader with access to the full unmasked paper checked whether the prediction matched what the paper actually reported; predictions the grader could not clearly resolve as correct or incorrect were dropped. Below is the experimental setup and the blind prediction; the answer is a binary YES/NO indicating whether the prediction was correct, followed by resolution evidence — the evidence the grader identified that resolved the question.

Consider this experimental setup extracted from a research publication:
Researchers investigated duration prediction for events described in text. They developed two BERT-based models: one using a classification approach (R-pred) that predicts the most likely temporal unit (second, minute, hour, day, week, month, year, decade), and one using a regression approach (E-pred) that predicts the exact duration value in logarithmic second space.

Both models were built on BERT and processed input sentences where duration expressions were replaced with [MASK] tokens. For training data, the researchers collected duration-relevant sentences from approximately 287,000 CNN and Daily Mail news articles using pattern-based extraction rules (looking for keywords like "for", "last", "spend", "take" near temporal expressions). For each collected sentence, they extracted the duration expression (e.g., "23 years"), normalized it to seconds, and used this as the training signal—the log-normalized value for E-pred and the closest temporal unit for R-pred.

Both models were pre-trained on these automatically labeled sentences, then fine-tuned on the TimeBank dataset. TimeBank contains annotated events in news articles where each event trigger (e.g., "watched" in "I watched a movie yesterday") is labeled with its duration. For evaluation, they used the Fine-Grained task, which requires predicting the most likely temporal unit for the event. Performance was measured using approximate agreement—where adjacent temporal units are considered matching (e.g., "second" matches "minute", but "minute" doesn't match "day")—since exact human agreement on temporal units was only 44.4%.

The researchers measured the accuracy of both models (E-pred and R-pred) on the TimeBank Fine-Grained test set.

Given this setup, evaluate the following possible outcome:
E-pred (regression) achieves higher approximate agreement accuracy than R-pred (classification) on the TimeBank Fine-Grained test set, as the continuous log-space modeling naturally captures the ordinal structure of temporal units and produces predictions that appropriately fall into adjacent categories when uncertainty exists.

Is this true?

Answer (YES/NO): YES